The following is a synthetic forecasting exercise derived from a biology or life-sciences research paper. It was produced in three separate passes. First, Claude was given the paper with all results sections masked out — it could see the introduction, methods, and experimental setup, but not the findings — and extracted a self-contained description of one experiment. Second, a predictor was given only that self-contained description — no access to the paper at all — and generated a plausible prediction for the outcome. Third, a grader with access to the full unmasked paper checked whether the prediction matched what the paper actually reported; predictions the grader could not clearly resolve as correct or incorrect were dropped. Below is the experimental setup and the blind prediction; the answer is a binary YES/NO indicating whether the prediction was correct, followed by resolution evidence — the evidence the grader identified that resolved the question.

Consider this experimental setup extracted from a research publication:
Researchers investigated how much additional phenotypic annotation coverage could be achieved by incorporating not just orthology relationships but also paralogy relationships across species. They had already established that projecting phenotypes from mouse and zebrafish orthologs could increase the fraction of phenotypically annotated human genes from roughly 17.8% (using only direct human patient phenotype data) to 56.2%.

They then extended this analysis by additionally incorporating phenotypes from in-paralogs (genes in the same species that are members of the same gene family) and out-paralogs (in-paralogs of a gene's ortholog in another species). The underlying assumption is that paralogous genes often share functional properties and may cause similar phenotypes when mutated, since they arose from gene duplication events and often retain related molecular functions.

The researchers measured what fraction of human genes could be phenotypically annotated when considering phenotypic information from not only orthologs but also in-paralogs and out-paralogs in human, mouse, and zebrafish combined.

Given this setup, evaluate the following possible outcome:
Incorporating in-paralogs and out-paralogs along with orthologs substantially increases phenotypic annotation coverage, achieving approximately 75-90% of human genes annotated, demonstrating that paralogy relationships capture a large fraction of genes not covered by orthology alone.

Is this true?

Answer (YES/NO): NO